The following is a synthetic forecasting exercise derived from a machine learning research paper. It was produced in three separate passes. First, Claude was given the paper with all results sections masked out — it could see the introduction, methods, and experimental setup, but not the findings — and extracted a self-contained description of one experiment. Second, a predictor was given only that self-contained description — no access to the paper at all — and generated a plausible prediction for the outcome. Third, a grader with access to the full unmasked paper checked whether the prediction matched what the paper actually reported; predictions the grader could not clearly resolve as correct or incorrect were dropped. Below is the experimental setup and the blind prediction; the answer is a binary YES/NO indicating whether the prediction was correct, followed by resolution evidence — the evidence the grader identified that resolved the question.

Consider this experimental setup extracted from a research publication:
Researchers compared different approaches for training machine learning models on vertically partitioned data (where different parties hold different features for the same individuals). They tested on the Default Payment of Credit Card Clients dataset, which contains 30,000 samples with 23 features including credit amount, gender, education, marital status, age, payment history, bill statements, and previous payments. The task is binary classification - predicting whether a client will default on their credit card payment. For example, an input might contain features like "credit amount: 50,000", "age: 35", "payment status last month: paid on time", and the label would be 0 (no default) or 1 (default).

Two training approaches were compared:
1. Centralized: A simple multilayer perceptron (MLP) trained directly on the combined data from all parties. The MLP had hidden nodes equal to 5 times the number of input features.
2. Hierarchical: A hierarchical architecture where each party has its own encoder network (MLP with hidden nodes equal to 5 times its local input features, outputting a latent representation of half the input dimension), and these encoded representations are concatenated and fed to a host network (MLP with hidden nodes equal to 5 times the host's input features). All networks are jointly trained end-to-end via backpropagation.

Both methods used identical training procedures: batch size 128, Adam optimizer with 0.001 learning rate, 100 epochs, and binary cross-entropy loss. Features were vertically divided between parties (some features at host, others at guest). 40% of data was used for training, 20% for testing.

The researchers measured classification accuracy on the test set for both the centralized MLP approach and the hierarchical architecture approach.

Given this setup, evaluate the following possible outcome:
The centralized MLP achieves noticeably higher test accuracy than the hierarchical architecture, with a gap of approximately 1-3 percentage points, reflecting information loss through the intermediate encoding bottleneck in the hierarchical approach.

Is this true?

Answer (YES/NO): YES